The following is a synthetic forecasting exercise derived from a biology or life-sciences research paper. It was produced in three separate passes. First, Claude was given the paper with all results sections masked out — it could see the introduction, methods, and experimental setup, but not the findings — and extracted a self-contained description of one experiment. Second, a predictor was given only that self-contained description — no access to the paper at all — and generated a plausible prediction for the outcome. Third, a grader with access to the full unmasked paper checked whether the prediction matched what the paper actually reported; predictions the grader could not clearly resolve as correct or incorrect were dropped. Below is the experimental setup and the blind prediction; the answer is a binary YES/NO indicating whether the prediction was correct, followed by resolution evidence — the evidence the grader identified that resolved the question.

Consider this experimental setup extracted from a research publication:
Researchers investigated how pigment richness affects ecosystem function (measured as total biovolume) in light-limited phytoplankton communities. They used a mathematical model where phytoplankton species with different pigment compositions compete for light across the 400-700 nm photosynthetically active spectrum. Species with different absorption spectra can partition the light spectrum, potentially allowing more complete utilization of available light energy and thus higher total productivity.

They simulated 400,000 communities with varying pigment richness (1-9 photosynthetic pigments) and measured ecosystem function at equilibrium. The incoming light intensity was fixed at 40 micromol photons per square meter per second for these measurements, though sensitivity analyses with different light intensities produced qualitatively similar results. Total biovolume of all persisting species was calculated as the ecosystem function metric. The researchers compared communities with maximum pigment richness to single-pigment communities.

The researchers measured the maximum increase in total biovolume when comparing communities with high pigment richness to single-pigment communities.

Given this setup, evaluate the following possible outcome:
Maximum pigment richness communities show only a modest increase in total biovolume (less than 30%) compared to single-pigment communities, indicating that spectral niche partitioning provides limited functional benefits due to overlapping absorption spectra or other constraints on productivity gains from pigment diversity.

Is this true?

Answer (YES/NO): NO